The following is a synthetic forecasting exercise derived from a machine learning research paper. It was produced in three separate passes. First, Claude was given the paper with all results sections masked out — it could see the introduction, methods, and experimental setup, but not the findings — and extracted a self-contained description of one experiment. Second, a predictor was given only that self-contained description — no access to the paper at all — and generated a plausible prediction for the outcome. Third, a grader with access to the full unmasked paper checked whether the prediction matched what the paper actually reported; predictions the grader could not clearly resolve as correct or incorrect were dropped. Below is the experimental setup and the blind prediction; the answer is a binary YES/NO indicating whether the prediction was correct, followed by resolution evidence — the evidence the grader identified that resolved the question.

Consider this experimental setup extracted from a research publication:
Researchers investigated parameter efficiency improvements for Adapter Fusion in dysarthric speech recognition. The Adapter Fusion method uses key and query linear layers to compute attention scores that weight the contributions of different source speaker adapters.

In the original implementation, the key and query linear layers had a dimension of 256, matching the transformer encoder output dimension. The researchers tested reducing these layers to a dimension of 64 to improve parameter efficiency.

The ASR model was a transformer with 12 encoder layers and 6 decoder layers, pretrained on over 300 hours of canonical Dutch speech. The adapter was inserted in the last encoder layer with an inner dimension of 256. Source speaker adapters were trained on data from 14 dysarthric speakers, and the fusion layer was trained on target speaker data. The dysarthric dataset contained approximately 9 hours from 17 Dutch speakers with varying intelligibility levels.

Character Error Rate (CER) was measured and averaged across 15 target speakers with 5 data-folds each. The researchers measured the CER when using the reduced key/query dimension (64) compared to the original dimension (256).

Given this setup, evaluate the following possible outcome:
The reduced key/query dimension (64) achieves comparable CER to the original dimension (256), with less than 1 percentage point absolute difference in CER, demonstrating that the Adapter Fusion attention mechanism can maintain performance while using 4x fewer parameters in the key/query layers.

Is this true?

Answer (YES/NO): YES